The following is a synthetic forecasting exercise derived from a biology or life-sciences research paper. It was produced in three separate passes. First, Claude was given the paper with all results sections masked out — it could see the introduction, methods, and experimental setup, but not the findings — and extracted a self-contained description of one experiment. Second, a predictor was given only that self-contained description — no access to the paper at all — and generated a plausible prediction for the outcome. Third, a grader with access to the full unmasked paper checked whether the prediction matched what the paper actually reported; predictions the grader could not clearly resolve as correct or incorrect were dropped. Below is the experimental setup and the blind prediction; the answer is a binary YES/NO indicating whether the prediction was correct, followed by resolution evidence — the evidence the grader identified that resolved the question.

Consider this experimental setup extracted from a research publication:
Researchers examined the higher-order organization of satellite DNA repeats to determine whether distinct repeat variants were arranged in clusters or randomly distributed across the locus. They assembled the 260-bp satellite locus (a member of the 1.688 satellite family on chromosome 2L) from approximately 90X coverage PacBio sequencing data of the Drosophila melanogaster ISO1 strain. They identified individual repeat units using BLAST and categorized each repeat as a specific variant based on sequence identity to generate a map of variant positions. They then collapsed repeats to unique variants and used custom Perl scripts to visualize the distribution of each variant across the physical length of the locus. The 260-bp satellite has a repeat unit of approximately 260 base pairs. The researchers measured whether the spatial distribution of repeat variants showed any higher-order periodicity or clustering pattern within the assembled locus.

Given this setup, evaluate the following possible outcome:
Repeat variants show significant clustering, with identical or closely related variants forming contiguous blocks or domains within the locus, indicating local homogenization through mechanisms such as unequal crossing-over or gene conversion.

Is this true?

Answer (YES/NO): NO